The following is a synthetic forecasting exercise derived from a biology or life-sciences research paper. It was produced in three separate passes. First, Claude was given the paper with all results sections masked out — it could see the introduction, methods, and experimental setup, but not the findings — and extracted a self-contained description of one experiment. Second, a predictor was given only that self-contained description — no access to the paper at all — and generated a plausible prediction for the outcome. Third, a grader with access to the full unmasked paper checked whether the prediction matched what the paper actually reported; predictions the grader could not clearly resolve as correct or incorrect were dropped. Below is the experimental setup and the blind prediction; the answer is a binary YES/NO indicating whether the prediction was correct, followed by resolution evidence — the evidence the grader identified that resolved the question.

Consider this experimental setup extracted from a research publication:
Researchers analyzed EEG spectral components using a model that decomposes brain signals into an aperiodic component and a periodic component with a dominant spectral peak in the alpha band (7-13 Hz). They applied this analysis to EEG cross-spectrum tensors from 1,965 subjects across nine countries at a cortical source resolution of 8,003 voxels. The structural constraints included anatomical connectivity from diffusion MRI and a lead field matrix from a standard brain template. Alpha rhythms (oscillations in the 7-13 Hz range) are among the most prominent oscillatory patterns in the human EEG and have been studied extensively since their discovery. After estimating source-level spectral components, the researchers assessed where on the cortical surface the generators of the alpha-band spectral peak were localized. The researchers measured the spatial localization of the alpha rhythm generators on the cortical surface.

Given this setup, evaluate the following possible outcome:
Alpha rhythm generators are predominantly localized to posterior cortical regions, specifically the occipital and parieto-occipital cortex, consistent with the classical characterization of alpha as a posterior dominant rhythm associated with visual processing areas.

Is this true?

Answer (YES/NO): YES